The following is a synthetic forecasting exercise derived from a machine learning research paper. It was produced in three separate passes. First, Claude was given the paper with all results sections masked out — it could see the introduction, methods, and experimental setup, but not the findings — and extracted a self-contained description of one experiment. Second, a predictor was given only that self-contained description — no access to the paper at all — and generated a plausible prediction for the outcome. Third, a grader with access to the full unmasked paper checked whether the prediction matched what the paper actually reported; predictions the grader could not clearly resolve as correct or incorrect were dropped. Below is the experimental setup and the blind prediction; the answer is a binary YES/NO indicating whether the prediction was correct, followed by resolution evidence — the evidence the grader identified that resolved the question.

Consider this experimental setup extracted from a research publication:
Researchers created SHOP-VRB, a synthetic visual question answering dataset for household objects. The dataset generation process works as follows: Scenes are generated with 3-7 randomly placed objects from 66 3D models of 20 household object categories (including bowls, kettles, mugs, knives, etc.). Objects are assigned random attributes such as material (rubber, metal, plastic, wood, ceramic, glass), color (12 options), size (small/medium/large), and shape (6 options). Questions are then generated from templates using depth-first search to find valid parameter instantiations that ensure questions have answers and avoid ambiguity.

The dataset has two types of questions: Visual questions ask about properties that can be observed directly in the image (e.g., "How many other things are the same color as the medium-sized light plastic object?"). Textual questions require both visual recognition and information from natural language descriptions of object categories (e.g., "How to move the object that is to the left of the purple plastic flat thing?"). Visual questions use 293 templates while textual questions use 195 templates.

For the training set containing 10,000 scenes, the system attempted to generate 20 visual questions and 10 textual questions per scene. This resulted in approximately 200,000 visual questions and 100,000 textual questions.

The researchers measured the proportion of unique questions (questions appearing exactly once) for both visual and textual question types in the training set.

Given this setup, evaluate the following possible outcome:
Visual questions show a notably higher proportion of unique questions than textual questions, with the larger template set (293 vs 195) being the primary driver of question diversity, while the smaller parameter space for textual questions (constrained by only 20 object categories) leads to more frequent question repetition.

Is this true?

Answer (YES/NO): YES